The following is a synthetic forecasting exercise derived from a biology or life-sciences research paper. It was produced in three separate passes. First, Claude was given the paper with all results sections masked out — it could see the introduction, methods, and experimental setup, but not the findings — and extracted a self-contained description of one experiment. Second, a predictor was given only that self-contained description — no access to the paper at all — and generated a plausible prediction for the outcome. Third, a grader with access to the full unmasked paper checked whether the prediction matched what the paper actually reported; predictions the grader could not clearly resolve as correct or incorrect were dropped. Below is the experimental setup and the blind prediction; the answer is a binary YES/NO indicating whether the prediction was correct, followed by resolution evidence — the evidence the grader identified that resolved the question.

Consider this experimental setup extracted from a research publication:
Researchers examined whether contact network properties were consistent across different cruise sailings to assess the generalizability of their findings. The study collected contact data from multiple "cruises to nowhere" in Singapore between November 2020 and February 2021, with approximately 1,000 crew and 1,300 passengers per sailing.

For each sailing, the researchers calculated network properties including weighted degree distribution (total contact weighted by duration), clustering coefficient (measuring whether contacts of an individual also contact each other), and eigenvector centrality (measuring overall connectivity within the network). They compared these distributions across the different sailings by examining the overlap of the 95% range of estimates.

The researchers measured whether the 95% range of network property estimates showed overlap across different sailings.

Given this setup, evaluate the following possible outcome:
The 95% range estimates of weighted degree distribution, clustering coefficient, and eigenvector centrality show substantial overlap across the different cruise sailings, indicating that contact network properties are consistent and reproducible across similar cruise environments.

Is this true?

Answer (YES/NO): YES